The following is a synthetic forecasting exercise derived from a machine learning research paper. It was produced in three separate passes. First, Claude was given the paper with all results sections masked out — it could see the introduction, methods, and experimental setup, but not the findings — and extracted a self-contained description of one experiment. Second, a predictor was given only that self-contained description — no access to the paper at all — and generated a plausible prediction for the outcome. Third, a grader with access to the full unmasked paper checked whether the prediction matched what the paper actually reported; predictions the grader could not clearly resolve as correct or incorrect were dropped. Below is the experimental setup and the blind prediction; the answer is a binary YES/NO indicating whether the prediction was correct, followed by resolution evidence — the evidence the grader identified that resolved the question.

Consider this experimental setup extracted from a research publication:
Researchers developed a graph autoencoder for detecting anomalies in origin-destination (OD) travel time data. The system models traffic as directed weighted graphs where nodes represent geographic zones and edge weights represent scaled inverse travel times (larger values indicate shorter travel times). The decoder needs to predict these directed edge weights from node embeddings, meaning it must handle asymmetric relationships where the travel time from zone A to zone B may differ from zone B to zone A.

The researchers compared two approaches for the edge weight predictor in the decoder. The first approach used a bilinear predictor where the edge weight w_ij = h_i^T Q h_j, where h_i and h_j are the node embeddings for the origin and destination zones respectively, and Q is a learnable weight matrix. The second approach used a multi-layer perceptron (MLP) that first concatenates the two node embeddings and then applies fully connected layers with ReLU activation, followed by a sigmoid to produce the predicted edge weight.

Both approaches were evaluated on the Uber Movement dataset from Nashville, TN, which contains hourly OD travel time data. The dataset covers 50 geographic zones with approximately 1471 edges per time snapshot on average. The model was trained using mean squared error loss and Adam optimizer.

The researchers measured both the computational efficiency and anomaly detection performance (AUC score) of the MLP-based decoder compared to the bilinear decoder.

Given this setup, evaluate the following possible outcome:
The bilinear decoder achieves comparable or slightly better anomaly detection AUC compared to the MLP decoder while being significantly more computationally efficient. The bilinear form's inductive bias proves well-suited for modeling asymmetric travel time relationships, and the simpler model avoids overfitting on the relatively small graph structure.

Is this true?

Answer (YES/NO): NO